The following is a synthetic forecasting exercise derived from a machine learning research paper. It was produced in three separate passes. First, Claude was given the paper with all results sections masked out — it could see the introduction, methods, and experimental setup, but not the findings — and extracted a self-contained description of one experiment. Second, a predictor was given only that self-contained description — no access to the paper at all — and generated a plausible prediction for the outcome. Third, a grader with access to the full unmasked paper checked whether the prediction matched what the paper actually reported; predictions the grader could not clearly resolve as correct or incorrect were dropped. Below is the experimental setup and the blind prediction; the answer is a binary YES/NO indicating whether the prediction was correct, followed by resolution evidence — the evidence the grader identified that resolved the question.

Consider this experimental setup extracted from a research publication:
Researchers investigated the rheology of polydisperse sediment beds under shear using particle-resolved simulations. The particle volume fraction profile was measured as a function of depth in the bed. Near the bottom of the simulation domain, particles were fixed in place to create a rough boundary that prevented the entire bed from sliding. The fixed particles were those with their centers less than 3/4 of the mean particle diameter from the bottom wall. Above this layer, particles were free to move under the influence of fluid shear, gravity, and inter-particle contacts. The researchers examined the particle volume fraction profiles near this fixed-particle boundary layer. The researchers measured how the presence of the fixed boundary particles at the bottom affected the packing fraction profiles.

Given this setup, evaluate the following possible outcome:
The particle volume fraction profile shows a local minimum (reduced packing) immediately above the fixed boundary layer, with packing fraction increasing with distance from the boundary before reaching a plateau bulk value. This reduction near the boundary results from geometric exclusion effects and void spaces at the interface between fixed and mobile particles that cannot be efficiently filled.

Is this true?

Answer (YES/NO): NO